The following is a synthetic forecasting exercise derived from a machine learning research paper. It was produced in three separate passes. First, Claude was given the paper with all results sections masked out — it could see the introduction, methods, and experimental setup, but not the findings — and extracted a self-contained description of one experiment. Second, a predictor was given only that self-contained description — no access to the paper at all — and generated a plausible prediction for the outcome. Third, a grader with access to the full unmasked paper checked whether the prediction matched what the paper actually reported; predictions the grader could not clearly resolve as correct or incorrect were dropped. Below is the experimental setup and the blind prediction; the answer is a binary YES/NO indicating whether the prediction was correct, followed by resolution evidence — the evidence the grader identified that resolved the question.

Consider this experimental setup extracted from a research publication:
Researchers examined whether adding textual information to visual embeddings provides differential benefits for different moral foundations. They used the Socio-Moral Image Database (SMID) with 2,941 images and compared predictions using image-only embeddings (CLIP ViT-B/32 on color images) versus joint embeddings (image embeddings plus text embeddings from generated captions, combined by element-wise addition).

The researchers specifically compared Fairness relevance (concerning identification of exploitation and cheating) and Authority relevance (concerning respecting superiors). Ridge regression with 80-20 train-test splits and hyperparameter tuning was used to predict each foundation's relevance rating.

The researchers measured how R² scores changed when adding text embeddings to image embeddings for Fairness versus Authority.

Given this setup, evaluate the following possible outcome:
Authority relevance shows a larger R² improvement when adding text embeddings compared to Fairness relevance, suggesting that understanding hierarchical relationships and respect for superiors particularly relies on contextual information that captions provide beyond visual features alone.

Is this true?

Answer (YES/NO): YES